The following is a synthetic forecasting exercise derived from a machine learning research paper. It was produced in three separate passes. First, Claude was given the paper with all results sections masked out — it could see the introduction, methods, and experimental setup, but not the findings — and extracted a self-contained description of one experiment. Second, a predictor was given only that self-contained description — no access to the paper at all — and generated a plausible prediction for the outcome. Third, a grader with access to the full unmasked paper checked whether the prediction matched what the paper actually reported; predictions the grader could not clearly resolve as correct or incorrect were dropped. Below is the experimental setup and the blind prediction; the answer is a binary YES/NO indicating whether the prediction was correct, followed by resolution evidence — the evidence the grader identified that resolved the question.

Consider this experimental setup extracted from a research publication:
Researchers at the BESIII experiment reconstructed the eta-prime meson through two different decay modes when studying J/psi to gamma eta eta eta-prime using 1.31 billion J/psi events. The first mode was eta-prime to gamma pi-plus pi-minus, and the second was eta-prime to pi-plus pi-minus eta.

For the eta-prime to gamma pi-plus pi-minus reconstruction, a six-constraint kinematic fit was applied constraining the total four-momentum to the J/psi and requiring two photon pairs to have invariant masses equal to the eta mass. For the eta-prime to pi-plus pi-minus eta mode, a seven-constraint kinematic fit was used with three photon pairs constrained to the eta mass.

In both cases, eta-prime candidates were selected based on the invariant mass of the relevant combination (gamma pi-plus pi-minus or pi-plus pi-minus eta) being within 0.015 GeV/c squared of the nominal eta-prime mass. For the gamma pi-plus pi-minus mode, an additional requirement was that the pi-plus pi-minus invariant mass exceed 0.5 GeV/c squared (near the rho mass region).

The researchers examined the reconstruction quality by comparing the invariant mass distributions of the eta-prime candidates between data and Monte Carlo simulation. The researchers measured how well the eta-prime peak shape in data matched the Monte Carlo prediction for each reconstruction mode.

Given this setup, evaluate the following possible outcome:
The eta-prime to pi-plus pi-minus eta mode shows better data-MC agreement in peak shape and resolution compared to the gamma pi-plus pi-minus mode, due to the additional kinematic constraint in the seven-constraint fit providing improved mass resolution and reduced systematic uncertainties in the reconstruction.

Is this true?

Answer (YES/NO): NO